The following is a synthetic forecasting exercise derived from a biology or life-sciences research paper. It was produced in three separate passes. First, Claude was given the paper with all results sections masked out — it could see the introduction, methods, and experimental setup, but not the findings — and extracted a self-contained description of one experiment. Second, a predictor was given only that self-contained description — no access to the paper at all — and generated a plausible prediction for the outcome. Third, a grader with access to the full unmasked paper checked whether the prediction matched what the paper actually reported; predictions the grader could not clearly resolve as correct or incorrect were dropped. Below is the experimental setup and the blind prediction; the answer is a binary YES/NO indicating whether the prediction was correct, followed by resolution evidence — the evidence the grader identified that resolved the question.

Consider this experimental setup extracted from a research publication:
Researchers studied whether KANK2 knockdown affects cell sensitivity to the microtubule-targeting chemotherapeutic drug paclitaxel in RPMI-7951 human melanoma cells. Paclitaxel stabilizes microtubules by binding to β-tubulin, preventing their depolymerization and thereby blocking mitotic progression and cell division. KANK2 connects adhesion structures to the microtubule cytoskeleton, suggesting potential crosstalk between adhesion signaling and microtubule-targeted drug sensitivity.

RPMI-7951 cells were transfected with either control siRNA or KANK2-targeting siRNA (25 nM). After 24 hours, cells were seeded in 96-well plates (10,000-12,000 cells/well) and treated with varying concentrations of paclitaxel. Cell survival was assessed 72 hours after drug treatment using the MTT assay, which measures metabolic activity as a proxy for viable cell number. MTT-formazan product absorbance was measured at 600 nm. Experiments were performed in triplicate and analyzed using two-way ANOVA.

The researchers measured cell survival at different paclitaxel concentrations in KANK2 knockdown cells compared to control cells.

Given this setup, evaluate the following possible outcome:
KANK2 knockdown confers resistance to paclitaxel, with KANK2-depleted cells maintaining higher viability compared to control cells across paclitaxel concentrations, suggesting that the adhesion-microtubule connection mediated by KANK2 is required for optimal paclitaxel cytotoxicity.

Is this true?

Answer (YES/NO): NO